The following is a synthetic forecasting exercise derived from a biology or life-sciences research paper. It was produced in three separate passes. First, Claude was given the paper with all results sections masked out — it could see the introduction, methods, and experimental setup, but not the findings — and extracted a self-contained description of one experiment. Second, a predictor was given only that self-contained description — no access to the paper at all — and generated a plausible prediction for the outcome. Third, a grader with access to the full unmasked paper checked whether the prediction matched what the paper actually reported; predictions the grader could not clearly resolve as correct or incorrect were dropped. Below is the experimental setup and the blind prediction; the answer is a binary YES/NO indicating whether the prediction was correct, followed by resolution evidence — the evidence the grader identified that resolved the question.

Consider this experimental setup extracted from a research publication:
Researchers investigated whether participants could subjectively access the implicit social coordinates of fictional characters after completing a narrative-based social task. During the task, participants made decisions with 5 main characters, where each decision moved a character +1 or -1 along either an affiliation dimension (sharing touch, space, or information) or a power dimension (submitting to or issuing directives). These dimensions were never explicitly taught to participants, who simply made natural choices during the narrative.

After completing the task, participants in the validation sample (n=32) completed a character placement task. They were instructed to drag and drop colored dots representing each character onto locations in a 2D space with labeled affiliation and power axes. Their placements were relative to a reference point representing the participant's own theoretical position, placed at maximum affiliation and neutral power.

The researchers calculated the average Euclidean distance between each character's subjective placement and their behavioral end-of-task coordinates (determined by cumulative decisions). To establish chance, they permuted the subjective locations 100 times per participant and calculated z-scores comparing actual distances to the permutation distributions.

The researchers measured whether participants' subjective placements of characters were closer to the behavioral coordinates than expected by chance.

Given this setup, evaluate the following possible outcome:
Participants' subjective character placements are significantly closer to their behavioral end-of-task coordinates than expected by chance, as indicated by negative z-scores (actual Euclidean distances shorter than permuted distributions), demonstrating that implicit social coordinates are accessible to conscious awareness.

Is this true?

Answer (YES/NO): YES